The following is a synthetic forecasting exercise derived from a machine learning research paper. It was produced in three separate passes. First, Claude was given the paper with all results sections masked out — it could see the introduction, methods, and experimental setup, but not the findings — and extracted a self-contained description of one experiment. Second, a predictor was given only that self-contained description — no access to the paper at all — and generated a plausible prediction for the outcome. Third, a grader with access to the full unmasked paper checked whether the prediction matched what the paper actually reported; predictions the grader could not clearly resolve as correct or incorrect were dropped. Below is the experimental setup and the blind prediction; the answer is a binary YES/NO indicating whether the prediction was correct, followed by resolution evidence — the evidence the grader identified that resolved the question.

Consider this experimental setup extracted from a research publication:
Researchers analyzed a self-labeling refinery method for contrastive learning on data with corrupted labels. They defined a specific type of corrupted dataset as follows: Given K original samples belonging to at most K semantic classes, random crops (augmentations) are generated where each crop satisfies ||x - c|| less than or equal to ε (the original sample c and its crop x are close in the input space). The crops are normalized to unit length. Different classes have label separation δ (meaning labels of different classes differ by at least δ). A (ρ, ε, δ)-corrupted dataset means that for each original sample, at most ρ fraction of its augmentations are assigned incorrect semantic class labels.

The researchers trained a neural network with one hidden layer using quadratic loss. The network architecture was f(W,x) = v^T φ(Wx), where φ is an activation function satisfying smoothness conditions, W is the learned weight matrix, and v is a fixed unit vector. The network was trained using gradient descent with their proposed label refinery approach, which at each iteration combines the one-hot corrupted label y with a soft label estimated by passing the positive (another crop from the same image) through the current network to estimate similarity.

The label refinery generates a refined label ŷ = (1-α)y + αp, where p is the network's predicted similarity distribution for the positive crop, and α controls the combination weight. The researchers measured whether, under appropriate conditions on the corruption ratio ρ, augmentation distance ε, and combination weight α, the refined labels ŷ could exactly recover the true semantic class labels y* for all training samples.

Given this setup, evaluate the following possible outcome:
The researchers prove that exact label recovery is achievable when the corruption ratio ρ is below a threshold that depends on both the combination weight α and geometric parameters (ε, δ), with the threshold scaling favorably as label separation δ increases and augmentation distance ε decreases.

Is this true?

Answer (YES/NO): NO